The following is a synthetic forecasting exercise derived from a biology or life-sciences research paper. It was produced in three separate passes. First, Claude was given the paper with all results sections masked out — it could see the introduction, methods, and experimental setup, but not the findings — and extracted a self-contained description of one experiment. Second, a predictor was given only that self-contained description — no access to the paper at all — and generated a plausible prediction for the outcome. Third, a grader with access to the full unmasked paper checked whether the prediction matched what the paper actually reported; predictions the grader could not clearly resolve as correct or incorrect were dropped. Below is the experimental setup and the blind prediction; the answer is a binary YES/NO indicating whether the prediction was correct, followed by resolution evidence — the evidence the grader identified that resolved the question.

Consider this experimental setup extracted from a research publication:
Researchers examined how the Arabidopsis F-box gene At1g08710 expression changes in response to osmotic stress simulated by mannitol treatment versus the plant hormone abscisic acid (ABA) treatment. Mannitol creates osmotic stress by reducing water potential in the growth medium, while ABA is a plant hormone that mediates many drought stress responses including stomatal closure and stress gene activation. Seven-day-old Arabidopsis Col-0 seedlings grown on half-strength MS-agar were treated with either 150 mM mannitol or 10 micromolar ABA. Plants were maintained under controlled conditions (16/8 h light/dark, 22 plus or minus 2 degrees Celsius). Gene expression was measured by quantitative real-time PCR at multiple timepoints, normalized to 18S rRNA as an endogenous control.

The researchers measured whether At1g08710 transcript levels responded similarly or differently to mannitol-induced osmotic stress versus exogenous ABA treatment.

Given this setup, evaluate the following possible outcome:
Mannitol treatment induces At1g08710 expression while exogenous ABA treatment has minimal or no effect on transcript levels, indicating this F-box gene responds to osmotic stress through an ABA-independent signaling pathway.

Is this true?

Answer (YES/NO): NO